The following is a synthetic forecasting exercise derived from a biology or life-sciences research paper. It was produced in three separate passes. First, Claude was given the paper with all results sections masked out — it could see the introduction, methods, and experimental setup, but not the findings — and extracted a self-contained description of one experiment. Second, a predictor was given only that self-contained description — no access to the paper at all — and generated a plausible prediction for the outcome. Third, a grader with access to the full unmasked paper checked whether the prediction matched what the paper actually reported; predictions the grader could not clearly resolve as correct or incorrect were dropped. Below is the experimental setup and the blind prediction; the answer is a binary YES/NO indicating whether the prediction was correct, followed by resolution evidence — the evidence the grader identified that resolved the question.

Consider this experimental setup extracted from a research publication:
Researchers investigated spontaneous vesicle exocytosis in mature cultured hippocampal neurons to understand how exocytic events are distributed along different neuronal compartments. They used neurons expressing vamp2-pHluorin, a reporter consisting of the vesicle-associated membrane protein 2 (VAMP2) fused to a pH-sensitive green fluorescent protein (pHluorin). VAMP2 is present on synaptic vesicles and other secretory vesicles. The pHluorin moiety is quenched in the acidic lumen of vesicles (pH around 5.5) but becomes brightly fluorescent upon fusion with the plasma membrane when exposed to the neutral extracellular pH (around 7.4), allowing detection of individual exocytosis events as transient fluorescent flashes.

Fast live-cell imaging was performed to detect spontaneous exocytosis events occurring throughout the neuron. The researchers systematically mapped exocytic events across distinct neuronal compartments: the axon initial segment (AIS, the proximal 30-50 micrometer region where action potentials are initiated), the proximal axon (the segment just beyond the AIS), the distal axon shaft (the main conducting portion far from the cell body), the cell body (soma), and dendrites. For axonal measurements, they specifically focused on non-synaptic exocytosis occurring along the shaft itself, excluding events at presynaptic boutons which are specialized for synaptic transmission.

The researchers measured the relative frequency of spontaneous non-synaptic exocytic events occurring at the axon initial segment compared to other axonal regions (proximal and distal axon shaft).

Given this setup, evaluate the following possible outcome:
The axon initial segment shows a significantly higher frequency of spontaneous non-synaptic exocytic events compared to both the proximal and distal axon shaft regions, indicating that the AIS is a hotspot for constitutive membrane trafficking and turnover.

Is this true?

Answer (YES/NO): YES